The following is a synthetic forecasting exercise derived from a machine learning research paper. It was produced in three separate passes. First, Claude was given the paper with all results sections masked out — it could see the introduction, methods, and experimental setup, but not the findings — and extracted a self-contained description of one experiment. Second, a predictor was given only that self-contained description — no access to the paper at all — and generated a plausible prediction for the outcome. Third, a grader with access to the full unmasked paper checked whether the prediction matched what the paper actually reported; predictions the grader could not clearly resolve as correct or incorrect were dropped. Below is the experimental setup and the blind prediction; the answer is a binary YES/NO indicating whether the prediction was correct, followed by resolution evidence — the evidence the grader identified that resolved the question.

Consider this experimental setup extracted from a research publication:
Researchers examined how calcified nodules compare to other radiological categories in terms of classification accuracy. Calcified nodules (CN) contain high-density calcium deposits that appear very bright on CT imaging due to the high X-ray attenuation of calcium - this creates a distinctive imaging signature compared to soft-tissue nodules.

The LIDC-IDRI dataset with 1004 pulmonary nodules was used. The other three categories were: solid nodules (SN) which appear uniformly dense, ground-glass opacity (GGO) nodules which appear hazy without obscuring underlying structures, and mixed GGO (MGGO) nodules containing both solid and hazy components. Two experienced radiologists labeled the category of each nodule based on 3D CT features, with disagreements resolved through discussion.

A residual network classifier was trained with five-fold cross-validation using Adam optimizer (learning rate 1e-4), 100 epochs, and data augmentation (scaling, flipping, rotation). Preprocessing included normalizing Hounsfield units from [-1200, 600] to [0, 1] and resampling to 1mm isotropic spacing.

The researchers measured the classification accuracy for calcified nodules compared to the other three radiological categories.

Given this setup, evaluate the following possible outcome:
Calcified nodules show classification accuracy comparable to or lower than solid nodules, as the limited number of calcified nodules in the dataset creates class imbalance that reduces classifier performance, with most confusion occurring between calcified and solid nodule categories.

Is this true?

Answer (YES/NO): NO